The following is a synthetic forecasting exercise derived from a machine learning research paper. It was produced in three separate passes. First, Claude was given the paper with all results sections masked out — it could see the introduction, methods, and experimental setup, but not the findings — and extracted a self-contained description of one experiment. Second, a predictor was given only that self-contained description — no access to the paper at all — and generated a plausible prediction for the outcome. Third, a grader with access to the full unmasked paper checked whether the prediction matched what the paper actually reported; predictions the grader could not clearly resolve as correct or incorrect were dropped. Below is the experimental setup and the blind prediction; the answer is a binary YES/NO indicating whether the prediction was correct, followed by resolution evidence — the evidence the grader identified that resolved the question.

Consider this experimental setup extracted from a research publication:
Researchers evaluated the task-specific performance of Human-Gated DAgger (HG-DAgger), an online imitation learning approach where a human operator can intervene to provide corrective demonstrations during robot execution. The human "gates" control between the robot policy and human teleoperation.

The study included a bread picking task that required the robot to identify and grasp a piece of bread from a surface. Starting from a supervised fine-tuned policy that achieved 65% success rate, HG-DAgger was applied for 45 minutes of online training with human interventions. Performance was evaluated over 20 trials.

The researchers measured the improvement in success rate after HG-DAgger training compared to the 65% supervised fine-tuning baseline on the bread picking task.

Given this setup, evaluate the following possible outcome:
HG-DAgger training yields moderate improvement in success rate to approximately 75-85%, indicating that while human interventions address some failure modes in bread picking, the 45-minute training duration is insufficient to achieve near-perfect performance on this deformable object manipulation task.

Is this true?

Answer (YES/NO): NO